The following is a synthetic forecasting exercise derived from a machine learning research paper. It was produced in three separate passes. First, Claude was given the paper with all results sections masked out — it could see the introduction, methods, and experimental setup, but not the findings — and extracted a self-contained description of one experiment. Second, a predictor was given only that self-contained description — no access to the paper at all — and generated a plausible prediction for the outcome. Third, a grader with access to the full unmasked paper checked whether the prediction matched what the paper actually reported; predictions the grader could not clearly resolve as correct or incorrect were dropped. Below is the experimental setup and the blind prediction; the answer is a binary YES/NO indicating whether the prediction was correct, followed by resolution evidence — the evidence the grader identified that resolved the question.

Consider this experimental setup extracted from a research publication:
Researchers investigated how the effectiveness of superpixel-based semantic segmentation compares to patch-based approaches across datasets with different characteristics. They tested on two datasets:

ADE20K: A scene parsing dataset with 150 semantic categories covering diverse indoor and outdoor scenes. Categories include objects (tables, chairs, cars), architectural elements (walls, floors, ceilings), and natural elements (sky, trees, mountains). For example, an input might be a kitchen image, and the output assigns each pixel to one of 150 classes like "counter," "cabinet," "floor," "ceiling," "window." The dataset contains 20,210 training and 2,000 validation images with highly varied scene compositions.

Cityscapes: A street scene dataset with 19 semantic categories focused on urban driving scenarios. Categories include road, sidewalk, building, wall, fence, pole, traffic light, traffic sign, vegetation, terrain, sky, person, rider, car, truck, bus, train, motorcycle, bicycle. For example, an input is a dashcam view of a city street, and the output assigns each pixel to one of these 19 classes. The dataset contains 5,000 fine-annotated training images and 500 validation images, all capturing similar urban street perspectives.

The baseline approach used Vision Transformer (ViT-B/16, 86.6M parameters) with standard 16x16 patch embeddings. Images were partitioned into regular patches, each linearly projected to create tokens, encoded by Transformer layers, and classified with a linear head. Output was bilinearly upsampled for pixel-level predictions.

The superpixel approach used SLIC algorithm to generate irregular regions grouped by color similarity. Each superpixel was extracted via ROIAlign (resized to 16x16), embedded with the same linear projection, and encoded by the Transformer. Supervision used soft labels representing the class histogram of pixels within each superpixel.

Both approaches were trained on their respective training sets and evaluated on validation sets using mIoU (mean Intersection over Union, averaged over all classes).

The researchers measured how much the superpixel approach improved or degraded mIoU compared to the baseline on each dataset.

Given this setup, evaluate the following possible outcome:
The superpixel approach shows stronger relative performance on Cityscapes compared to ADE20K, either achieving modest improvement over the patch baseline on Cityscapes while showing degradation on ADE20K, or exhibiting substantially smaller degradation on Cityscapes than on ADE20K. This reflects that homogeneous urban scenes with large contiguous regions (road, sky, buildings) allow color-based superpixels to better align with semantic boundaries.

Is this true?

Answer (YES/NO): NO